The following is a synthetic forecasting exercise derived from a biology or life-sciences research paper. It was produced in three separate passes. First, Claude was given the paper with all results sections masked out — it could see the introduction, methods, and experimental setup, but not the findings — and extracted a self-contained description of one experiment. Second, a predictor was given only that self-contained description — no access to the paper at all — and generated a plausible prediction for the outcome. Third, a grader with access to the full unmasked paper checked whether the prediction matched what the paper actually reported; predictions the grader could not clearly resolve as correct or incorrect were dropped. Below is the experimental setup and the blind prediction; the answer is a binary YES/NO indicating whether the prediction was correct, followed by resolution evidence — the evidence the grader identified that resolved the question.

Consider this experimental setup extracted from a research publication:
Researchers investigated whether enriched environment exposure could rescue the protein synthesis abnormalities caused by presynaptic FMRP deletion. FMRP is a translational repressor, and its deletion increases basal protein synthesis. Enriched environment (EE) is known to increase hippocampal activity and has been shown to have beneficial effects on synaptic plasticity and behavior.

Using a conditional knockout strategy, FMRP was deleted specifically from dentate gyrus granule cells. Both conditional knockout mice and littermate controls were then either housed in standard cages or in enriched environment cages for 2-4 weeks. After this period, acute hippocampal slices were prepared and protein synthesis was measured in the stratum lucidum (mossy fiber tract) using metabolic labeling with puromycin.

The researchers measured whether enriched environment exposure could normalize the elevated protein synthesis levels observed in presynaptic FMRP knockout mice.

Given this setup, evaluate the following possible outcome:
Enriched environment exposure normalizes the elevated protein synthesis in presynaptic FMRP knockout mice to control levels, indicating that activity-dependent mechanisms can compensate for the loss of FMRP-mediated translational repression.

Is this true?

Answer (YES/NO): NO